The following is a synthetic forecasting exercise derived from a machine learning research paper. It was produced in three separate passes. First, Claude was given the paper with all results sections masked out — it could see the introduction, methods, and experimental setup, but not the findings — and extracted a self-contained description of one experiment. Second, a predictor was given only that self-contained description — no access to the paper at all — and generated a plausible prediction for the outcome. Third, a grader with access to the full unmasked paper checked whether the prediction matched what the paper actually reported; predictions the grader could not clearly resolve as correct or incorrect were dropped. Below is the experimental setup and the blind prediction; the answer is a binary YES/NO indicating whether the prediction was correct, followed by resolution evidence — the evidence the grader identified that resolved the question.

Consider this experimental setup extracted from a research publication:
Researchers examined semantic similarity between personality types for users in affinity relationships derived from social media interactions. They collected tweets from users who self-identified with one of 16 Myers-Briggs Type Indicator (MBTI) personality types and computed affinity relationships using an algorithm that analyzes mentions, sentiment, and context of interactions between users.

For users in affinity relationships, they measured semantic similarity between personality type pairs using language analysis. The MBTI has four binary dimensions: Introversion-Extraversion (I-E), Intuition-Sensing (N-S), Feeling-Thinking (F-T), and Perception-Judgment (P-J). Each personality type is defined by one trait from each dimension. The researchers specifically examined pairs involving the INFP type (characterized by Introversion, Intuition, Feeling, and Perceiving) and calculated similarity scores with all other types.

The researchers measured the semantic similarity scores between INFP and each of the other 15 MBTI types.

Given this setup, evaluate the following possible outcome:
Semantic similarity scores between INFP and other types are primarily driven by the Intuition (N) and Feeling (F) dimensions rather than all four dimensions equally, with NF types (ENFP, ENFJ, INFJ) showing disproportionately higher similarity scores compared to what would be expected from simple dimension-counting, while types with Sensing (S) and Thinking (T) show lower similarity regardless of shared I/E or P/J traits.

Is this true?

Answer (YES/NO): NO